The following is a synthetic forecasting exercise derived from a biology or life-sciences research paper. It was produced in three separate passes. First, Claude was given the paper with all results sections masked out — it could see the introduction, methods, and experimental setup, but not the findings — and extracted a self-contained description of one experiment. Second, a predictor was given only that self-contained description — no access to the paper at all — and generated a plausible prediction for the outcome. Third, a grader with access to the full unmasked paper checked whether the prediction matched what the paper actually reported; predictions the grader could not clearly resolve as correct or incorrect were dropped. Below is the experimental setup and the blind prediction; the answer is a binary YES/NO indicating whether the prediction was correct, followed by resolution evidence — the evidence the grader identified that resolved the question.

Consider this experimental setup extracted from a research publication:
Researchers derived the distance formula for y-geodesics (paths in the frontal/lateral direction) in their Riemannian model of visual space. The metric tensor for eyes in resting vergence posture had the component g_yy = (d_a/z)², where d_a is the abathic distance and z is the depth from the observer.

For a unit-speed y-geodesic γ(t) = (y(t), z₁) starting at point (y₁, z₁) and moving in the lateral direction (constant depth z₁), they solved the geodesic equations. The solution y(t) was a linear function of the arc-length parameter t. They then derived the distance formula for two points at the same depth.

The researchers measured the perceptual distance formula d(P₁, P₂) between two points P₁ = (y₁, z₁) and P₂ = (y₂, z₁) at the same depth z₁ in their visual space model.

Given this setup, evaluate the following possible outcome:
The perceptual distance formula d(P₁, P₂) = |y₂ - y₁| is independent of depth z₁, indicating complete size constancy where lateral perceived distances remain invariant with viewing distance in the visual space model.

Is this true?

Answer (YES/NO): NO